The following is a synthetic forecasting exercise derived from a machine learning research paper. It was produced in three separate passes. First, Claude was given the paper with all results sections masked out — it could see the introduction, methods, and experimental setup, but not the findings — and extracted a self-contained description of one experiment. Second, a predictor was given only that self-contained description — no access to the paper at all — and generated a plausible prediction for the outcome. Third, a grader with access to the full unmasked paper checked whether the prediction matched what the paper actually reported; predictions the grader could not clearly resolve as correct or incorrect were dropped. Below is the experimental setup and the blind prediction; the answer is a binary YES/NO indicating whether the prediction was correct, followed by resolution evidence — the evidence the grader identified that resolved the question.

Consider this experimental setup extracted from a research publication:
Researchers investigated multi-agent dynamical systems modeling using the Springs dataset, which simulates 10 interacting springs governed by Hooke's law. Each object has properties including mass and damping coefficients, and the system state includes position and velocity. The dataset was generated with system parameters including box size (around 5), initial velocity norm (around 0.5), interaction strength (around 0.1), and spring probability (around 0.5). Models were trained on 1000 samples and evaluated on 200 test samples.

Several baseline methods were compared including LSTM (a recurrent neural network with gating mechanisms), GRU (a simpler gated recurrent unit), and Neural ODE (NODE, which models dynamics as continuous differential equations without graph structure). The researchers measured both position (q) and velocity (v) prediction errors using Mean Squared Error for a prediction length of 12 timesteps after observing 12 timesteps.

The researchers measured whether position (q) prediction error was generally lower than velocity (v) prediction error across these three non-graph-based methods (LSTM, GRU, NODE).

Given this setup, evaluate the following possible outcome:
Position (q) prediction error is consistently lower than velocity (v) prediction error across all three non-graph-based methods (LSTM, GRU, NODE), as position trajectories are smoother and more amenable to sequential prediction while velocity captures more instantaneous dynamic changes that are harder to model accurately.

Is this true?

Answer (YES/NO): YES